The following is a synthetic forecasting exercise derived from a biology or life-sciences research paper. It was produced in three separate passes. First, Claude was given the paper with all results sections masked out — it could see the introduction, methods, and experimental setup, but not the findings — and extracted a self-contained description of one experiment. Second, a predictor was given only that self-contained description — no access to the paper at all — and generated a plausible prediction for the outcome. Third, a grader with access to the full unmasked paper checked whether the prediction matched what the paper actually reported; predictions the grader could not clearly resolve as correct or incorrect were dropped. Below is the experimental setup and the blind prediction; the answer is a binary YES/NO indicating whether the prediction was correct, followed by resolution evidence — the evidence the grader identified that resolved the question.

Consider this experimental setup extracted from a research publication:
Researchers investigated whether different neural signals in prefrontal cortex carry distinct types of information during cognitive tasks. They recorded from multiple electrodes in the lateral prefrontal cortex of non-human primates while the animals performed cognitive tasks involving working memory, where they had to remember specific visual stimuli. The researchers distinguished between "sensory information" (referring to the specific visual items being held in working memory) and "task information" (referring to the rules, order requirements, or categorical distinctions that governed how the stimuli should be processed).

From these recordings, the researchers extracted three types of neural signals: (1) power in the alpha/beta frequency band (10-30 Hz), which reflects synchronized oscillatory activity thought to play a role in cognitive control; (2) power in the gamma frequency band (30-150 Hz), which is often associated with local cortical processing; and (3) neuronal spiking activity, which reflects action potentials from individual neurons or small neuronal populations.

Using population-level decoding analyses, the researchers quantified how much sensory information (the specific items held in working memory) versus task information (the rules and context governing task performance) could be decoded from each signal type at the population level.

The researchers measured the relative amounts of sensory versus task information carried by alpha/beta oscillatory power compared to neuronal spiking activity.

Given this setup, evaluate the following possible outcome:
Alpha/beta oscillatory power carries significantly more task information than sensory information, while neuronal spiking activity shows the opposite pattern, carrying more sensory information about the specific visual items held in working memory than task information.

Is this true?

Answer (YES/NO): NO